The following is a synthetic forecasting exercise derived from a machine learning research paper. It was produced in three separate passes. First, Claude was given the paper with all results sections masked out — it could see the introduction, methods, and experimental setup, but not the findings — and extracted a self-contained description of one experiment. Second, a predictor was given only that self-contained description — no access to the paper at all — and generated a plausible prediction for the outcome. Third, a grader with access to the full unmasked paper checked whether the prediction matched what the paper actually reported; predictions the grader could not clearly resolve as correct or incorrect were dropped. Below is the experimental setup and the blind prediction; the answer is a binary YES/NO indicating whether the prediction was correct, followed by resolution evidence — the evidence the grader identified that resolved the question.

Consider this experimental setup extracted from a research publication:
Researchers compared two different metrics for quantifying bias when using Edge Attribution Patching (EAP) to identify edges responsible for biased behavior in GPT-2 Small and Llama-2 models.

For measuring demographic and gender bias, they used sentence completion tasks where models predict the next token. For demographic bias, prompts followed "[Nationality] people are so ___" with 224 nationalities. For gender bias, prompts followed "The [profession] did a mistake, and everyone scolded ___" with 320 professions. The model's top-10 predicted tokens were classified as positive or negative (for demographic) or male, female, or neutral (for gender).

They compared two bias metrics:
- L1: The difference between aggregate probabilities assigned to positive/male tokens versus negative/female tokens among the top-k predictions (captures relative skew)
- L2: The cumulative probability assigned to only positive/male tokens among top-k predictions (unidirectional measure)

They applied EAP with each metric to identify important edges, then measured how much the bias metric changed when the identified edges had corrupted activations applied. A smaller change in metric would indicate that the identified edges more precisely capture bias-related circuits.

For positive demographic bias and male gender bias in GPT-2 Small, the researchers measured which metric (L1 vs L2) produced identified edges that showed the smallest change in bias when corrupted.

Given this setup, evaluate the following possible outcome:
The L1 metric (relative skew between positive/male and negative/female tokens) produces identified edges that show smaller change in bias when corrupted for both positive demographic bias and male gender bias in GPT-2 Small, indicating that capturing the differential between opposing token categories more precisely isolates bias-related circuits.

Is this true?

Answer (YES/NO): NO